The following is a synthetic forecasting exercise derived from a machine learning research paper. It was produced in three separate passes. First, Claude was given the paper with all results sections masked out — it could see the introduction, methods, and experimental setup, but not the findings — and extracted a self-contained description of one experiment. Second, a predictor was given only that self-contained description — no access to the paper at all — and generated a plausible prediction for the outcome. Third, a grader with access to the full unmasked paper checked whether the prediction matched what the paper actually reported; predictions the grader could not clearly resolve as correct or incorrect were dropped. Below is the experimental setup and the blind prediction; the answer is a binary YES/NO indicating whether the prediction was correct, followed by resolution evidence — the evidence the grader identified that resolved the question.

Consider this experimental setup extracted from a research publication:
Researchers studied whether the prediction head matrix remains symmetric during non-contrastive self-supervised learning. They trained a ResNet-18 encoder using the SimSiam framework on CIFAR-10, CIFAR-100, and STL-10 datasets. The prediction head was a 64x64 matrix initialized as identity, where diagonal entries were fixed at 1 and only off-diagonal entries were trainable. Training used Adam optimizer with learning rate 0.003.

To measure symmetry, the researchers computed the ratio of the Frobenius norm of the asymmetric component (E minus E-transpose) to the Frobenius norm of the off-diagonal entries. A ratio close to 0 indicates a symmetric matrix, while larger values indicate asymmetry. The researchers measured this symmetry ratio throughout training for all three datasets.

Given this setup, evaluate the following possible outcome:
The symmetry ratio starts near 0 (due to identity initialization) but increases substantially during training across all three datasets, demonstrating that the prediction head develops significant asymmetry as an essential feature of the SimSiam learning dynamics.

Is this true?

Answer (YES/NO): NO